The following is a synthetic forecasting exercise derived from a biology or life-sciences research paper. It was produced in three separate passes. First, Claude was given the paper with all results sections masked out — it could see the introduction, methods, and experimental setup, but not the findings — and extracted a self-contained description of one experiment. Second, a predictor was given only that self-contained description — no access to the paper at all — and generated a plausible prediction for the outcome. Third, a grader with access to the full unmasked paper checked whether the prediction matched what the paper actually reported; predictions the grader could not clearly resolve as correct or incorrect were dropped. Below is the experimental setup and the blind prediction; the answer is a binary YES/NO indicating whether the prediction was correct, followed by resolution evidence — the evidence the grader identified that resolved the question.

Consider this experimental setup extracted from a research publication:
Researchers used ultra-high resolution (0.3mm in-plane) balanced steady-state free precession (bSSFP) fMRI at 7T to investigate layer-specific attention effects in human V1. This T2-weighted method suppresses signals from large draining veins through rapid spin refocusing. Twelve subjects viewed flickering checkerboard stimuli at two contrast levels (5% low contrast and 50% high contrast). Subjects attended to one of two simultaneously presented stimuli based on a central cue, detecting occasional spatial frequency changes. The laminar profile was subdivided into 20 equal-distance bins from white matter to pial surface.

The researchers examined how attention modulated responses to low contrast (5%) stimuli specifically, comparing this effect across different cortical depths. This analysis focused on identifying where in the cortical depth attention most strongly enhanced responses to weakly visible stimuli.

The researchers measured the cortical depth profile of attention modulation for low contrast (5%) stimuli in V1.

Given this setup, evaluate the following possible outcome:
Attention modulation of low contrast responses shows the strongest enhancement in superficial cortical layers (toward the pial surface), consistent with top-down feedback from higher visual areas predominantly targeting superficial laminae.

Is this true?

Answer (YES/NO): NO